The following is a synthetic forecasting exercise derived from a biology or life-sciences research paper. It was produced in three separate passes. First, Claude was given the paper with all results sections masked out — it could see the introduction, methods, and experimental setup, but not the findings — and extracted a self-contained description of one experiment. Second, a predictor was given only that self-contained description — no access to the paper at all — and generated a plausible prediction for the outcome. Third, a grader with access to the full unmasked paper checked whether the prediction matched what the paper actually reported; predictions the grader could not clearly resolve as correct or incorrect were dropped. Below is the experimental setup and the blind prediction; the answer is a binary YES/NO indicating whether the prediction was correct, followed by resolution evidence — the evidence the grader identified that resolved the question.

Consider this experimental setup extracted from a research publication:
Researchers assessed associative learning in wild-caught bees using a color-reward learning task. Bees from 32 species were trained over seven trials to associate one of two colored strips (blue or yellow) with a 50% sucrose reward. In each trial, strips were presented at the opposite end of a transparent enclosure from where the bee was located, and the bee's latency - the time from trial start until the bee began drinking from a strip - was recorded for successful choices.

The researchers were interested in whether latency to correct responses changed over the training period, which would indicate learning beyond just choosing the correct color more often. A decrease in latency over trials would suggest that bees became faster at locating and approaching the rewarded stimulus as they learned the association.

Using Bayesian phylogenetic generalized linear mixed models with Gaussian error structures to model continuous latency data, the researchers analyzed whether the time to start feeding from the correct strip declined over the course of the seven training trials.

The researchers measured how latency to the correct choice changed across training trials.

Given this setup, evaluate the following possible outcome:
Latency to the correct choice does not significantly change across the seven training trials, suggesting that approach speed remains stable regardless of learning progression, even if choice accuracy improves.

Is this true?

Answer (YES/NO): NO